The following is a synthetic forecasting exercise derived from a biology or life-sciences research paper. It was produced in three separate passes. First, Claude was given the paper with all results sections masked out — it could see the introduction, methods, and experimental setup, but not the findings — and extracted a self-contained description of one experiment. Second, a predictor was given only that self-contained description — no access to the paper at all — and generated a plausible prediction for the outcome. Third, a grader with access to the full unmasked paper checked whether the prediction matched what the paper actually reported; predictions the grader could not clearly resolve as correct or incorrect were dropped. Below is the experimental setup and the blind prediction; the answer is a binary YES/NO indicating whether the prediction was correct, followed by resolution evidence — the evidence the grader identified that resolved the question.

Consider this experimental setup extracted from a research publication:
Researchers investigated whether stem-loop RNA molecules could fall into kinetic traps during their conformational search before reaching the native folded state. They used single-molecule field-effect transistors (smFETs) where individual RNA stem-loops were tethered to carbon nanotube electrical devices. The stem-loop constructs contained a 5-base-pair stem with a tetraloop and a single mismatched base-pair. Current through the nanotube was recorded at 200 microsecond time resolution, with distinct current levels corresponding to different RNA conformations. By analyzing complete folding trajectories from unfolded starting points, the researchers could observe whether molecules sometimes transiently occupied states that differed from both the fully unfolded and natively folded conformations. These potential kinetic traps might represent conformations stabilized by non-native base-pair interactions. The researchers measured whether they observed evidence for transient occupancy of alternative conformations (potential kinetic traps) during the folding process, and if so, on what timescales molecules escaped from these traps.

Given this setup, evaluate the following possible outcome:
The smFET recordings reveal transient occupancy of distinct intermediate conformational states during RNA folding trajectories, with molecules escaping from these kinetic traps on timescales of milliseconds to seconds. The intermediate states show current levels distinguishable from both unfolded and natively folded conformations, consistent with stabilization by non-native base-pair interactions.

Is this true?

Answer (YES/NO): NO